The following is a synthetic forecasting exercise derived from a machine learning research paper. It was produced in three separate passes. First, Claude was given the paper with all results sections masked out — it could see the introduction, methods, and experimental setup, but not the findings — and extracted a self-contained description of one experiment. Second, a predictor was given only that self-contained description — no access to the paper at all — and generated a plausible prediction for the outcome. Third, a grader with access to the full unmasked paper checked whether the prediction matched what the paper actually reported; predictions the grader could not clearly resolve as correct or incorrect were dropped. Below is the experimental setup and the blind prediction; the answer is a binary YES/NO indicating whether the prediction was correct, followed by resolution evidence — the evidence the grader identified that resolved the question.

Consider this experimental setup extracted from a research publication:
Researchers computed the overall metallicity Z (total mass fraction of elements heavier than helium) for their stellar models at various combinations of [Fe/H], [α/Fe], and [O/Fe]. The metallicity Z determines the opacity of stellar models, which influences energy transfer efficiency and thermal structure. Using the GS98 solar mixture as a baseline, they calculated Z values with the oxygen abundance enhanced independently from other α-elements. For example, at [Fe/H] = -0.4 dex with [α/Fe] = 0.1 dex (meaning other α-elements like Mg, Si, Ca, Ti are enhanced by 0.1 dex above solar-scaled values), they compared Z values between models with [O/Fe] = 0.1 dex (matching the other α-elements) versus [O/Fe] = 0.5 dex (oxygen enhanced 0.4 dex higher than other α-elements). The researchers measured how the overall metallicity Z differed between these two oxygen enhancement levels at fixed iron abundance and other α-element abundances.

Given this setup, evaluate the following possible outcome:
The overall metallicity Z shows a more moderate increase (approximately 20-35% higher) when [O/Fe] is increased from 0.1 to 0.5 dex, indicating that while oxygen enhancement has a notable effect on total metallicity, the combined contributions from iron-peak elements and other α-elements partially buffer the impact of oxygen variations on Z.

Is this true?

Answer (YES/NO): NO